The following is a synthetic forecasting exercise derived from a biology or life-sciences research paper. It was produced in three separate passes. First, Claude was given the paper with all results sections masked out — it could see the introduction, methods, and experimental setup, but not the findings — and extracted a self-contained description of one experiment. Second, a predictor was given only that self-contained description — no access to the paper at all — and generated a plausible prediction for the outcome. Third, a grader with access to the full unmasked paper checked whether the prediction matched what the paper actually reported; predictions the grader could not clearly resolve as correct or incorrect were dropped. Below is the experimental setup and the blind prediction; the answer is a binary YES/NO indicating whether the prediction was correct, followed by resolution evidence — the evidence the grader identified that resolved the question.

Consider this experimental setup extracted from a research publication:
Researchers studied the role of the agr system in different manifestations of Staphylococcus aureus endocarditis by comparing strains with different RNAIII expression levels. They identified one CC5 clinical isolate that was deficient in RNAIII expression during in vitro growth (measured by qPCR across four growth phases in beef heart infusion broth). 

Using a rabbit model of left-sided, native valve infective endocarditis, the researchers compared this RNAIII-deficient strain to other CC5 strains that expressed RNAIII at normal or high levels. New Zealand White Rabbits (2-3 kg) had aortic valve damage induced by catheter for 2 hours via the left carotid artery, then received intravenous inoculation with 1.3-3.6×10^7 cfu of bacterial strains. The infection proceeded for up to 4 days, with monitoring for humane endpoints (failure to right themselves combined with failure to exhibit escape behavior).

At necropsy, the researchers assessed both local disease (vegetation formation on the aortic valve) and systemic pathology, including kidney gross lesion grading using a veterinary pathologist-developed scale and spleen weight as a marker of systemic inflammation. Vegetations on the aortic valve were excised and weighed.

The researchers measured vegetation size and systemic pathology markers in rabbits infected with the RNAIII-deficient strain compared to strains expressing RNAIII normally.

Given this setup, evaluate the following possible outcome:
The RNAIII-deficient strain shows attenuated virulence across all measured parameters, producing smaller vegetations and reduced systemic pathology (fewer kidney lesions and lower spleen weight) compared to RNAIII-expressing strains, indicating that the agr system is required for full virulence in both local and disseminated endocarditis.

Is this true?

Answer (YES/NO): NO